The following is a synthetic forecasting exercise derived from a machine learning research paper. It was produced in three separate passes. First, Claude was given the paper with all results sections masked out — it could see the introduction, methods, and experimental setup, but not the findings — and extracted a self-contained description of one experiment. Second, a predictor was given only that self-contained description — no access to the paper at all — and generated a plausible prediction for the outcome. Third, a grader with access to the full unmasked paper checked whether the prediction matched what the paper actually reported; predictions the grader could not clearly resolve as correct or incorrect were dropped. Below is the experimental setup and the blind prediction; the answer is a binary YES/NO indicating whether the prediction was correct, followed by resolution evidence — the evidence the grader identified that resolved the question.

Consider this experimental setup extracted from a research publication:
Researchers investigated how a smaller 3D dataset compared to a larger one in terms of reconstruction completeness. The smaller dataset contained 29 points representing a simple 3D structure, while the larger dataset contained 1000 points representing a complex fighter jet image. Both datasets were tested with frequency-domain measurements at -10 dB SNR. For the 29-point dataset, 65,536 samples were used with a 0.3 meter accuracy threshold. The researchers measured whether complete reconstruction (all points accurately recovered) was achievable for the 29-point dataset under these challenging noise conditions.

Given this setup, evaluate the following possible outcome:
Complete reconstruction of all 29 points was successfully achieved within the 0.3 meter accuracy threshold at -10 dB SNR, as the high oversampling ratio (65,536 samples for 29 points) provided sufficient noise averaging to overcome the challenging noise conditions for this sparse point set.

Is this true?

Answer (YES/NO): YES